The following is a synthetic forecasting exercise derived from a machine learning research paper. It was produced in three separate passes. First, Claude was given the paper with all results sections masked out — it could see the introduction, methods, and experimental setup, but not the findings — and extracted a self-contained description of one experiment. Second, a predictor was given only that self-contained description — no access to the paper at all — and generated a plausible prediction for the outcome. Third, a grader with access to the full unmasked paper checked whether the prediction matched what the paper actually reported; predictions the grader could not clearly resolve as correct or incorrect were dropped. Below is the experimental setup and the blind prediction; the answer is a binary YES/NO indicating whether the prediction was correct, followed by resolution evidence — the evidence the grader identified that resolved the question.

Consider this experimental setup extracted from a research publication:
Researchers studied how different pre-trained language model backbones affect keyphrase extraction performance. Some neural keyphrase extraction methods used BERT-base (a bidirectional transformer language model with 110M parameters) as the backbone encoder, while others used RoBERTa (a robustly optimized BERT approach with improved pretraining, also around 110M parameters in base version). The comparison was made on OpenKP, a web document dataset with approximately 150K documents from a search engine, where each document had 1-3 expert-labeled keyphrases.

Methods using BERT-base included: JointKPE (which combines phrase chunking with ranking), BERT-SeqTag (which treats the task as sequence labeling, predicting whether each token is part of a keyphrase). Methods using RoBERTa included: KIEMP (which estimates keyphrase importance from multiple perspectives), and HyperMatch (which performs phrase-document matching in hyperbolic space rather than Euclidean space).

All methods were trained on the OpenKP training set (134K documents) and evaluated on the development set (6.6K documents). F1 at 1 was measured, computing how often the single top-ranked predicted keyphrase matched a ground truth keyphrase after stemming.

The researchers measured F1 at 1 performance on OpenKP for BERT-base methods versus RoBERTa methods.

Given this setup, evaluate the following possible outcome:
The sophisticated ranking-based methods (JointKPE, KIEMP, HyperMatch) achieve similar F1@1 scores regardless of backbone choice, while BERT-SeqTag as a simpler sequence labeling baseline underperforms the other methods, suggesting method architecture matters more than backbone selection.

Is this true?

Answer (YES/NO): NO